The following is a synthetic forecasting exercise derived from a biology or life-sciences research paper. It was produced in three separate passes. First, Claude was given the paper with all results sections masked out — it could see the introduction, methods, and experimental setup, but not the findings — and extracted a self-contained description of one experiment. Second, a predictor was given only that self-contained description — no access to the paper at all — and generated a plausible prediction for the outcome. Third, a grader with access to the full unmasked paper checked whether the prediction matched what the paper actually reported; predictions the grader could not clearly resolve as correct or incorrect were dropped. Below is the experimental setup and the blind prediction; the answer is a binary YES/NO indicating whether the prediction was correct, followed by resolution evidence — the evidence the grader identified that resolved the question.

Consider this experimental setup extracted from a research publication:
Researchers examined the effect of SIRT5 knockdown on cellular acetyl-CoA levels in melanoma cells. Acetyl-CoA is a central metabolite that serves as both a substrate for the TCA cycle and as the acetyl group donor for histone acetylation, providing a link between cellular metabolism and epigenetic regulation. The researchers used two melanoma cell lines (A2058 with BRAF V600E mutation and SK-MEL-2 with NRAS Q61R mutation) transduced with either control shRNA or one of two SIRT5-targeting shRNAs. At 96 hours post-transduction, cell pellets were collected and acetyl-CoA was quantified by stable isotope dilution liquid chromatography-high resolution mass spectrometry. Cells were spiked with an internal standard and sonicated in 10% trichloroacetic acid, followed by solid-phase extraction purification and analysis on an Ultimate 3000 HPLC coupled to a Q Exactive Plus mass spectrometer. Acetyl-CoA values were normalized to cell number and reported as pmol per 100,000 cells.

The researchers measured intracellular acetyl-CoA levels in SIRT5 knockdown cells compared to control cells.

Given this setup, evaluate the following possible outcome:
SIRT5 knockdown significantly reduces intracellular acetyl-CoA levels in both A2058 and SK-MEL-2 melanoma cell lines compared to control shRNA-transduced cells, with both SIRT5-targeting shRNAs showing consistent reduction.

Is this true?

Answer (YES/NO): NO